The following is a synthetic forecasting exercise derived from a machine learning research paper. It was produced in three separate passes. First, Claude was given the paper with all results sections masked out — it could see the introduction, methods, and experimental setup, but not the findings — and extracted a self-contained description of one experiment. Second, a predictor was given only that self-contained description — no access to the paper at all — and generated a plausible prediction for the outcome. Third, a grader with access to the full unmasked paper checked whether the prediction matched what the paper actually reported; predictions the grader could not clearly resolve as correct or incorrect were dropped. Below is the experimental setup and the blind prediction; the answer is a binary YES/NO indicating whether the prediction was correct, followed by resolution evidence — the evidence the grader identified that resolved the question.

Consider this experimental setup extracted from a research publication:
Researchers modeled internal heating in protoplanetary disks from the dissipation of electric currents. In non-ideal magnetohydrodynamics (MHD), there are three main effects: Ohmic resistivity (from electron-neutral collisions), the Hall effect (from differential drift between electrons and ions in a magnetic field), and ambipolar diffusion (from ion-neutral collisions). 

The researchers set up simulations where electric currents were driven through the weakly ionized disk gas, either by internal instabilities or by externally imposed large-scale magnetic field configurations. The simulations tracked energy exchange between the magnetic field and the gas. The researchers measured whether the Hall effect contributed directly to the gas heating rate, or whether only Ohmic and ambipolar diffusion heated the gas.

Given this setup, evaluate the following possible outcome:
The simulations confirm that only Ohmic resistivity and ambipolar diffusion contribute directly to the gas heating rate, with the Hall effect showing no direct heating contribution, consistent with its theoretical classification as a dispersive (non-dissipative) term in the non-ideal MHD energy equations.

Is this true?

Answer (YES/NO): YES